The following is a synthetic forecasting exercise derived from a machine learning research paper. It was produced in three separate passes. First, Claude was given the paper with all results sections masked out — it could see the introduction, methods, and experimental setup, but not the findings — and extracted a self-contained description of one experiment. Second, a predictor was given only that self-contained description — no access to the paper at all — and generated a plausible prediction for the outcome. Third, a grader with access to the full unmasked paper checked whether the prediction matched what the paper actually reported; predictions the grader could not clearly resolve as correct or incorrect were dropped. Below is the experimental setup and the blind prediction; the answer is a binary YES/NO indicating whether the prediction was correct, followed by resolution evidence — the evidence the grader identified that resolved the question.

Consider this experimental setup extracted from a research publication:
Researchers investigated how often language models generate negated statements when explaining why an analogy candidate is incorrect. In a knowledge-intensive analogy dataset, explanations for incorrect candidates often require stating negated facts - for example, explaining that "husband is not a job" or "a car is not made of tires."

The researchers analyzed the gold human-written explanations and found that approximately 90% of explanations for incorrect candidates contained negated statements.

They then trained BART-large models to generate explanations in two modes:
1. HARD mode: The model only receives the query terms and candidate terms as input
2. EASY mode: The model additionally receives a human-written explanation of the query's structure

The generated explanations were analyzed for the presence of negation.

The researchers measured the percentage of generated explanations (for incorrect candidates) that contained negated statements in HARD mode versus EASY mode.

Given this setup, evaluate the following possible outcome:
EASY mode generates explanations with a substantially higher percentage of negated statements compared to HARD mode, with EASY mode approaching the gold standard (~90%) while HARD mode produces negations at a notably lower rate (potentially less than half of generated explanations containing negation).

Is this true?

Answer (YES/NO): NO